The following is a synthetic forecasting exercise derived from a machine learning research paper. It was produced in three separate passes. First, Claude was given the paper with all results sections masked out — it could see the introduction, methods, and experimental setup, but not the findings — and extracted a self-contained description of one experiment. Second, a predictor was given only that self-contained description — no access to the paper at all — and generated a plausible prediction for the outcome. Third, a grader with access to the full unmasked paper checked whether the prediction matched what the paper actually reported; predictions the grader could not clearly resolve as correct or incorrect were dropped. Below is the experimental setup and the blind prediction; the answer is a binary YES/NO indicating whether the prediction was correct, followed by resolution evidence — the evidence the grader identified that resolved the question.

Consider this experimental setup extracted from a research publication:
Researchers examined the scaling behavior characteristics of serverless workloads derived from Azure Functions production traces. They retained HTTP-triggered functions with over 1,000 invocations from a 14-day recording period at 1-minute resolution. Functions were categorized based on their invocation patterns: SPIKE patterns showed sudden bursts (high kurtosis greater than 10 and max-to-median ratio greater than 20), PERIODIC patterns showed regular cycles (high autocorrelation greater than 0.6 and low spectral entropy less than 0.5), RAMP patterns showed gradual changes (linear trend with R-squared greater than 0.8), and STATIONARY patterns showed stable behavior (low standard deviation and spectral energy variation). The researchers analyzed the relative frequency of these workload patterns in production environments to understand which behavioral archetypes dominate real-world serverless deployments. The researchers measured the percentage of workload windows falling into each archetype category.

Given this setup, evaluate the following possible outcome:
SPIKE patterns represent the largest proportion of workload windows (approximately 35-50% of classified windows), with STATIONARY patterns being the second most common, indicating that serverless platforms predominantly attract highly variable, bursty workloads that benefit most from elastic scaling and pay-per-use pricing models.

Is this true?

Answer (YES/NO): NO